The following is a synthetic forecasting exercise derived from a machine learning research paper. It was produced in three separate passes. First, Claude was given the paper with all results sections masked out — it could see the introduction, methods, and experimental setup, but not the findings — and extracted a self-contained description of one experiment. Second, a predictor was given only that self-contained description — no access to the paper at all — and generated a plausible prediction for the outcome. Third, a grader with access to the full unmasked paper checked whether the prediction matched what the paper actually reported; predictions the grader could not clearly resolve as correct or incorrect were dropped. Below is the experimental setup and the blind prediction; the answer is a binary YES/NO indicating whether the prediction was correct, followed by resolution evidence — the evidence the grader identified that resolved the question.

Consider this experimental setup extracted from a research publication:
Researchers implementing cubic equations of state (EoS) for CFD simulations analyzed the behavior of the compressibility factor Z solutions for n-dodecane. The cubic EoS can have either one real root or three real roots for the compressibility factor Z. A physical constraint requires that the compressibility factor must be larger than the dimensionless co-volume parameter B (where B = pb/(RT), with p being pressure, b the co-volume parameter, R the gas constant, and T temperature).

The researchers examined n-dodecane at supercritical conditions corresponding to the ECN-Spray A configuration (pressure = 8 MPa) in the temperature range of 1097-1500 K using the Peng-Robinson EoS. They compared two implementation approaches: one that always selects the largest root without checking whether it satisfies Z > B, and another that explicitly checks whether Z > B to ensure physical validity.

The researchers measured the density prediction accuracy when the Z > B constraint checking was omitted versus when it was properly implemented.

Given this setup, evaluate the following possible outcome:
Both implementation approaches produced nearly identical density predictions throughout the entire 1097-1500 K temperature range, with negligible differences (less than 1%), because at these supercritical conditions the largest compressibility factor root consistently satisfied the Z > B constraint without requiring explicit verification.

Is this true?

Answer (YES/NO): NO